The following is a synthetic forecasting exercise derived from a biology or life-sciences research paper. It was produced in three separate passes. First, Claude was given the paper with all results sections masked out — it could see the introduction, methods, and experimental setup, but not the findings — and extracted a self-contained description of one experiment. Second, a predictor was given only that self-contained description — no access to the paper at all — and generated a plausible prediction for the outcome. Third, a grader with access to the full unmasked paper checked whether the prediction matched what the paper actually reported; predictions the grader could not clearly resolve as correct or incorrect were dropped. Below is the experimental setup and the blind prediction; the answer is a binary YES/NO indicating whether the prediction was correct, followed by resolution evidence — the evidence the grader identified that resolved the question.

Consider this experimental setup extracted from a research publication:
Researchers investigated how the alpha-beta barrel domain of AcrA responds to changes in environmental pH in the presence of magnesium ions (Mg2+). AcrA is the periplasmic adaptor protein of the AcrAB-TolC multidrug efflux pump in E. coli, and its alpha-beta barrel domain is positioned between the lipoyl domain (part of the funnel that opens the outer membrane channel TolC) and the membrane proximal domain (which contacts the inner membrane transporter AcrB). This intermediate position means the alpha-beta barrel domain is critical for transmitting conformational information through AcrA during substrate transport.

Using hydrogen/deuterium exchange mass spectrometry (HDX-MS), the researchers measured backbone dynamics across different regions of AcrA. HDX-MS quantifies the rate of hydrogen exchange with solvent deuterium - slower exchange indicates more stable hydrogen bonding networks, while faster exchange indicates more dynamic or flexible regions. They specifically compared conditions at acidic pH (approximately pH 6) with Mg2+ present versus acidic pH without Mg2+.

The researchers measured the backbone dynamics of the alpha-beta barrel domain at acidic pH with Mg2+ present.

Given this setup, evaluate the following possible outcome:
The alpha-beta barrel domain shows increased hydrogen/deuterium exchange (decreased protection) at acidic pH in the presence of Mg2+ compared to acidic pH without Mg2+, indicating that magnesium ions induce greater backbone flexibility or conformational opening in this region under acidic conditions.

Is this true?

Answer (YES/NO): NO